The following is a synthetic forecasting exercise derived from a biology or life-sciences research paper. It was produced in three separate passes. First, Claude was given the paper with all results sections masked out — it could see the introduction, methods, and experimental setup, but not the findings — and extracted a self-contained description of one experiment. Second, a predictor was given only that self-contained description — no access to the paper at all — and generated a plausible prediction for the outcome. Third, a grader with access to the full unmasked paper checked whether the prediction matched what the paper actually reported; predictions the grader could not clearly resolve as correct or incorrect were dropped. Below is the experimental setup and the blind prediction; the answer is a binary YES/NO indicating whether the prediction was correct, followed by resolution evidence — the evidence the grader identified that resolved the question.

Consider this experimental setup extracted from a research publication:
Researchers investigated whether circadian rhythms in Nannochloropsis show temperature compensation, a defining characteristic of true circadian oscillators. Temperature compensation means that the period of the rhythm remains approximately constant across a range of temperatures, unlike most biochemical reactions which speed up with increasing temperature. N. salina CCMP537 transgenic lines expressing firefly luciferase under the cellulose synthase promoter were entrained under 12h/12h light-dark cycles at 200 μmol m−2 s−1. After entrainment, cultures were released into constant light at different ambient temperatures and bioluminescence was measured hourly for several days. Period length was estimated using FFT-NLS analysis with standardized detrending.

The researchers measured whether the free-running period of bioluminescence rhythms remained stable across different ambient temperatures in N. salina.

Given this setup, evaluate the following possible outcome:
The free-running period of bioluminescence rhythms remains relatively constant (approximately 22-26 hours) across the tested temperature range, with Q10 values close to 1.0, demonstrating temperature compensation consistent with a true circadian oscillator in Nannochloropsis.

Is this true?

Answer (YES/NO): NO